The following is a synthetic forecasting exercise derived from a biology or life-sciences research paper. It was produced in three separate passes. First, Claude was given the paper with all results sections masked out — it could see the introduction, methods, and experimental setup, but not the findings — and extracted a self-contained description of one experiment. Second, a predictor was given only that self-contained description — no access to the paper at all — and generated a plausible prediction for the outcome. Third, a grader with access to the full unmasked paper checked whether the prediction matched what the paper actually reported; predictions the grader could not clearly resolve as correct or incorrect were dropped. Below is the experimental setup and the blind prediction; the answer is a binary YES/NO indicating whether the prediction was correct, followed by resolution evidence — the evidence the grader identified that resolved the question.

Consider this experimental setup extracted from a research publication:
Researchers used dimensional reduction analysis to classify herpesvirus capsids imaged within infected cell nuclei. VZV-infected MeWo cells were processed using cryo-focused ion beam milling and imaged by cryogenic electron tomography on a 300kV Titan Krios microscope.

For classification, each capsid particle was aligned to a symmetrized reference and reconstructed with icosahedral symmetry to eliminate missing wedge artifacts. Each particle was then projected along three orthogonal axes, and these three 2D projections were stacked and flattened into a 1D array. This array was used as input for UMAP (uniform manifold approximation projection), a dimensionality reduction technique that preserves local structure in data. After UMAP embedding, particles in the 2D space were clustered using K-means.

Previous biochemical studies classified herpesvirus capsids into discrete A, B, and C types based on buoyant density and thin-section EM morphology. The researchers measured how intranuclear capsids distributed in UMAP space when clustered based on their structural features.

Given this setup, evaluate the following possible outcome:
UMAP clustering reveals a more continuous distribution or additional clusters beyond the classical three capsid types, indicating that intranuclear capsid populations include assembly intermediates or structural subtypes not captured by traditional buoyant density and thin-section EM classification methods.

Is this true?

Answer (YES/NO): YES